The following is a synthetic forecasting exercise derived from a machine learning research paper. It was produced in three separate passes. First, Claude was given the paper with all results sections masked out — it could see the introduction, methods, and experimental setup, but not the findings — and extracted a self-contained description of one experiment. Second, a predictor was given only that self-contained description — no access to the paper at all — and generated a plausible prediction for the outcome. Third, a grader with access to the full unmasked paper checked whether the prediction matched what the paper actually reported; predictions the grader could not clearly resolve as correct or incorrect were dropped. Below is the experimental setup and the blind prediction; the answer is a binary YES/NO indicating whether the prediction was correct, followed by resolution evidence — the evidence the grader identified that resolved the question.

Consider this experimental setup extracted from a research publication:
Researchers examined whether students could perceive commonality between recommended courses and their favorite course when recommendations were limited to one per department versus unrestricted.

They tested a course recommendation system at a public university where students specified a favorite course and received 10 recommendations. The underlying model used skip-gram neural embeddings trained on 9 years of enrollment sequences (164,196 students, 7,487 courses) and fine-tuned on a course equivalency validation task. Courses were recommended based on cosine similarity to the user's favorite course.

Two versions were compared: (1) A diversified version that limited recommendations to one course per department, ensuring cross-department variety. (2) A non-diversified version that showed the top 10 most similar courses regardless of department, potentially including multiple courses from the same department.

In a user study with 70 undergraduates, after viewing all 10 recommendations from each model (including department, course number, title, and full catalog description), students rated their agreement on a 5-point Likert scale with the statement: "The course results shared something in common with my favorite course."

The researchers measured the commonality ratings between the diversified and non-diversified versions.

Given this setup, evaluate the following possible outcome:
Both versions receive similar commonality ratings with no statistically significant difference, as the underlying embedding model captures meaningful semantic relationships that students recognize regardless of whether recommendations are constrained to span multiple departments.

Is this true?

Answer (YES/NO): NO